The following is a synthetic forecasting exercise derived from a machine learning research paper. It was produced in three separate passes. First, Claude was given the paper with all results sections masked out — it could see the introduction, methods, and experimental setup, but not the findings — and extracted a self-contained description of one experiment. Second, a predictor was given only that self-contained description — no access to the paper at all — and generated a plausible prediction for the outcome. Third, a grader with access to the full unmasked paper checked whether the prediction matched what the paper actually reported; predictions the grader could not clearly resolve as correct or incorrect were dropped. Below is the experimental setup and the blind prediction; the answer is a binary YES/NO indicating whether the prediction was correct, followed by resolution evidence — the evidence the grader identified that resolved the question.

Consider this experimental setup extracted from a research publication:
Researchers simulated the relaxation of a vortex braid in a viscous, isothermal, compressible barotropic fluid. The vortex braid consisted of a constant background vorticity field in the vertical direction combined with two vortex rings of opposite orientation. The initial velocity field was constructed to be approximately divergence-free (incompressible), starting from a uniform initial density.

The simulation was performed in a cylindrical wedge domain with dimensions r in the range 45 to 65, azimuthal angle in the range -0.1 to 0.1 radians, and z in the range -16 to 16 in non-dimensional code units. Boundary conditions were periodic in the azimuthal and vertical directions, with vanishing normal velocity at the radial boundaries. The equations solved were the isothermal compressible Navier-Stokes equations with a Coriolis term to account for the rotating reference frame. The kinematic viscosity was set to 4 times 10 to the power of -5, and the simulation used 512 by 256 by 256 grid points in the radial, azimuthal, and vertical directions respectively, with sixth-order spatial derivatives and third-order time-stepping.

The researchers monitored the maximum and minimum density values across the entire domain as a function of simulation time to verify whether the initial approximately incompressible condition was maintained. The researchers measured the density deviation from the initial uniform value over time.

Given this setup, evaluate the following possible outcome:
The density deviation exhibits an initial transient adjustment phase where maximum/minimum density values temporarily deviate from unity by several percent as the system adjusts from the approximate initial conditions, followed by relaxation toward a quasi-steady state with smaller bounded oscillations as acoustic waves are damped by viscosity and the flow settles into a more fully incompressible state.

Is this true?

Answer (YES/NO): NO